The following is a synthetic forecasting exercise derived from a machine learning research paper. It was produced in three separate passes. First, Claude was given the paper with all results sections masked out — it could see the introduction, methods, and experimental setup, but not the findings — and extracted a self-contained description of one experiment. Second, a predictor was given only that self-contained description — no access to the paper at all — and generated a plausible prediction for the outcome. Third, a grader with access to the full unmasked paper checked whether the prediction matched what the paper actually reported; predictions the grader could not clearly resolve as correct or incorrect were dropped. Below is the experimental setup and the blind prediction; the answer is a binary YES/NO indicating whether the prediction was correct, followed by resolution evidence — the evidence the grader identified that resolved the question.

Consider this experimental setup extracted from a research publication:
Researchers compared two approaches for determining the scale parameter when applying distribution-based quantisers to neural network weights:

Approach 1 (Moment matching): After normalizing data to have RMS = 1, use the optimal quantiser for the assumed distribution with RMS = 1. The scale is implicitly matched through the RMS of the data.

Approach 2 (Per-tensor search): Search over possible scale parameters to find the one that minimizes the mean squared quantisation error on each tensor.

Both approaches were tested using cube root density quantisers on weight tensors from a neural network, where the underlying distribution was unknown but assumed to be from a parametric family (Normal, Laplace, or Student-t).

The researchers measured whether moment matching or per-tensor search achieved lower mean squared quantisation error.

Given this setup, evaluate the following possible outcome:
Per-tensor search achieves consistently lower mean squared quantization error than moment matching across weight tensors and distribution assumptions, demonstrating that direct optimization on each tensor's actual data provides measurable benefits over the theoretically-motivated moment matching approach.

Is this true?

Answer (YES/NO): NO